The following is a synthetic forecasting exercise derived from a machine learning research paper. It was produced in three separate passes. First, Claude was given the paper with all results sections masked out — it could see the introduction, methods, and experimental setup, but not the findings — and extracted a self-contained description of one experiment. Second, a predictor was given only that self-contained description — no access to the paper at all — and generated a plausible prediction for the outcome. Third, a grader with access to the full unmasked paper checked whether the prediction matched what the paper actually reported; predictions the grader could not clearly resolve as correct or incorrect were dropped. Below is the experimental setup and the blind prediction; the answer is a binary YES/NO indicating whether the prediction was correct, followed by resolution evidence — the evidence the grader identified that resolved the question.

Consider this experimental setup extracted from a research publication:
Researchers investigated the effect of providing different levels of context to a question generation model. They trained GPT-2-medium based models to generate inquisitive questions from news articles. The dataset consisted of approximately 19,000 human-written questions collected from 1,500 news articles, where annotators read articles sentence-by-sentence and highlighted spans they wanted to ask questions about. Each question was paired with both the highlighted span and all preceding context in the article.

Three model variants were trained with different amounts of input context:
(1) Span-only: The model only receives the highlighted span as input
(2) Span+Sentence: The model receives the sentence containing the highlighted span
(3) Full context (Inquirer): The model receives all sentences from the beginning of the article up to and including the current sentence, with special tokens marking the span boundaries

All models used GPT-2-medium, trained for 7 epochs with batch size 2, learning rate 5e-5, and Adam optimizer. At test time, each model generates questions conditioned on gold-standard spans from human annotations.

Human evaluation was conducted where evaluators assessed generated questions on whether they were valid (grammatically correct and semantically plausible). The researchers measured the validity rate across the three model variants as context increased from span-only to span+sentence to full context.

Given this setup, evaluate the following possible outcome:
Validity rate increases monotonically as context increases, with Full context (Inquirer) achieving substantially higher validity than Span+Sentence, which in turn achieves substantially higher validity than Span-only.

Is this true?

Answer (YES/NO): NO